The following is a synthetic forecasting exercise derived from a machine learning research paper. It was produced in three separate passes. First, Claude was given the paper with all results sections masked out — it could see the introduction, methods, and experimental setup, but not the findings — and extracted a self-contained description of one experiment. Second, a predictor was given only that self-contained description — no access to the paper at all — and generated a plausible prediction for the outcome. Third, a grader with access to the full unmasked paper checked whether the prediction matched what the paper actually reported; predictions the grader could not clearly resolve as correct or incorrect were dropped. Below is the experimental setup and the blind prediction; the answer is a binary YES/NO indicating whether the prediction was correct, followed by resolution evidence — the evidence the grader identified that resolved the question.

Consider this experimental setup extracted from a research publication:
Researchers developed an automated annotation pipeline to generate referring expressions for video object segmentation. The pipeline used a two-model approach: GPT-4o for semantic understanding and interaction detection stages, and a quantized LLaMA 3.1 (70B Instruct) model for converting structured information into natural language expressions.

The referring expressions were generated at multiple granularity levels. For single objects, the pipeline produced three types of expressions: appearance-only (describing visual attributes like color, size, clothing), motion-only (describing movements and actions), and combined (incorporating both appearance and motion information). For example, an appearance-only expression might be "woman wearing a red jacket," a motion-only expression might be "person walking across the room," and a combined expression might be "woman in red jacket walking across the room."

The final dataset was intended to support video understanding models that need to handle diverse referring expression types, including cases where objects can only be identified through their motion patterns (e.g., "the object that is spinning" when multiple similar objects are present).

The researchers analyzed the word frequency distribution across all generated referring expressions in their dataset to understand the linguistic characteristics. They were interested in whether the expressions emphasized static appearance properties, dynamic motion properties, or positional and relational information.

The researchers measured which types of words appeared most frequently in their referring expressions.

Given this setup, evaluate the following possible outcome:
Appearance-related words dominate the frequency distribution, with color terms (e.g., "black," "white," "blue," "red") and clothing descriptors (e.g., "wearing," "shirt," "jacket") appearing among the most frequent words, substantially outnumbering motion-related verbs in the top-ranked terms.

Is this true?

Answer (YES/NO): NO